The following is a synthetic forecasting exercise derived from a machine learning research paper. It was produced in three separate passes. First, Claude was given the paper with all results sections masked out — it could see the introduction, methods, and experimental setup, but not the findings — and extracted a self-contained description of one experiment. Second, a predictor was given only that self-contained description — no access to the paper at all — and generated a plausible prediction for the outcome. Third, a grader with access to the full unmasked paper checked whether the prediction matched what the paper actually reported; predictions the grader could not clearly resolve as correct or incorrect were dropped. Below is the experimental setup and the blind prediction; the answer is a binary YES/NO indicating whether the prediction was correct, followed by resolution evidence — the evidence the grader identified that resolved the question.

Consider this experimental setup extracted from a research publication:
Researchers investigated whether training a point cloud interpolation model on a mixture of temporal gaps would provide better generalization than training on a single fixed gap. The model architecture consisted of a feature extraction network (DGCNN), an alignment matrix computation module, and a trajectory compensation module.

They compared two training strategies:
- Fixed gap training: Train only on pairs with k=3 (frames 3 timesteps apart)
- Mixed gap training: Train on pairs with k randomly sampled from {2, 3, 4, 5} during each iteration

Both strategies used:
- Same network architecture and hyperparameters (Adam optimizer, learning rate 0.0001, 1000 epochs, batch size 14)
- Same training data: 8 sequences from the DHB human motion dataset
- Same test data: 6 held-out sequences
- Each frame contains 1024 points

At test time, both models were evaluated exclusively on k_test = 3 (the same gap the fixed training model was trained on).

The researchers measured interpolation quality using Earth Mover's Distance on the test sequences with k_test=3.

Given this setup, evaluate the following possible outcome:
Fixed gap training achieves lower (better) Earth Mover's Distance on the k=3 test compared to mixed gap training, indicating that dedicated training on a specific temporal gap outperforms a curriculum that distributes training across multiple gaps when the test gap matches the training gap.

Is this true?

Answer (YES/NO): NO